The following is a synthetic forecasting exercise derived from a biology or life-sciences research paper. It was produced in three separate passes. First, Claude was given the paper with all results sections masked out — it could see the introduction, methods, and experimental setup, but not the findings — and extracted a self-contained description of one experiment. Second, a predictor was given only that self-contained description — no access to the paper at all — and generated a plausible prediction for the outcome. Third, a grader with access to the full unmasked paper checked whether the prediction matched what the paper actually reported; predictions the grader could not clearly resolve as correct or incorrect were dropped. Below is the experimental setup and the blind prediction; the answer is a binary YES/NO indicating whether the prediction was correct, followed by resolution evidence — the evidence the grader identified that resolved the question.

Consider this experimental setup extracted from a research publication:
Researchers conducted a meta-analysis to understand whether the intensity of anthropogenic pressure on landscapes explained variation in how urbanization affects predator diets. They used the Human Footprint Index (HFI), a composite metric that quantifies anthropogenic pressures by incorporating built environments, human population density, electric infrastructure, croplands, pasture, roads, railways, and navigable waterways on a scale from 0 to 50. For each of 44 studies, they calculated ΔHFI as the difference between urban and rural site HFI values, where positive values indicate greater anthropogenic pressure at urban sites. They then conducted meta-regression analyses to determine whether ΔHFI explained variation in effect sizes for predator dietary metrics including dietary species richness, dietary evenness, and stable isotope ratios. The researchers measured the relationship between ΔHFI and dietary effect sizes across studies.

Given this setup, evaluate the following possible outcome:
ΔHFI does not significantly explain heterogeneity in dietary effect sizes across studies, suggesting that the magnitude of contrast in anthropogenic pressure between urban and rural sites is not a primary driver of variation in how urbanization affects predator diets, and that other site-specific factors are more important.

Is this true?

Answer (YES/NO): YES